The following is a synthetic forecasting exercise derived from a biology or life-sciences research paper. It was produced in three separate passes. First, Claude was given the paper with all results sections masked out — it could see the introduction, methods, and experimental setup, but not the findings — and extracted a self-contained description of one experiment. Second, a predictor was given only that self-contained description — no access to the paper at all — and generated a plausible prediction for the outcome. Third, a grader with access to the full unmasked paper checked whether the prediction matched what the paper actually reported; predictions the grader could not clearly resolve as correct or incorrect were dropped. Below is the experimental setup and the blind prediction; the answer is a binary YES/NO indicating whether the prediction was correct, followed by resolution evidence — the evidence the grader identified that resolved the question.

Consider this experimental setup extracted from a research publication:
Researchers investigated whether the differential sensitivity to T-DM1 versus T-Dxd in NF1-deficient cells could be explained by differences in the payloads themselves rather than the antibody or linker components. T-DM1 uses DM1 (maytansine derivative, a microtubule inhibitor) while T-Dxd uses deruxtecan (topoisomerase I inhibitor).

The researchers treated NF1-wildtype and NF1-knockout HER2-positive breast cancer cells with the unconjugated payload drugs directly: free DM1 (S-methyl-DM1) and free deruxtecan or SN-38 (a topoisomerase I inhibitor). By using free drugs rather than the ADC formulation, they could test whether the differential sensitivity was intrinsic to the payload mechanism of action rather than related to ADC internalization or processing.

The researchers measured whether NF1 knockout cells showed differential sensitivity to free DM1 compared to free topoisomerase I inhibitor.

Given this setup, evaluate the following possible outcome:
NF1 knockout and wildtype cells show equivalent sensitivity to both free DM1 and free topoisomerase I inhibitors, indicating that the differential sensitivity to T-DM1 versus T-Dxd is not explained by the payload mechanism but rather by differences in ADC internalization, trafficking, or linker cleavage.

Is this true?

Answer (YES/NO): NO